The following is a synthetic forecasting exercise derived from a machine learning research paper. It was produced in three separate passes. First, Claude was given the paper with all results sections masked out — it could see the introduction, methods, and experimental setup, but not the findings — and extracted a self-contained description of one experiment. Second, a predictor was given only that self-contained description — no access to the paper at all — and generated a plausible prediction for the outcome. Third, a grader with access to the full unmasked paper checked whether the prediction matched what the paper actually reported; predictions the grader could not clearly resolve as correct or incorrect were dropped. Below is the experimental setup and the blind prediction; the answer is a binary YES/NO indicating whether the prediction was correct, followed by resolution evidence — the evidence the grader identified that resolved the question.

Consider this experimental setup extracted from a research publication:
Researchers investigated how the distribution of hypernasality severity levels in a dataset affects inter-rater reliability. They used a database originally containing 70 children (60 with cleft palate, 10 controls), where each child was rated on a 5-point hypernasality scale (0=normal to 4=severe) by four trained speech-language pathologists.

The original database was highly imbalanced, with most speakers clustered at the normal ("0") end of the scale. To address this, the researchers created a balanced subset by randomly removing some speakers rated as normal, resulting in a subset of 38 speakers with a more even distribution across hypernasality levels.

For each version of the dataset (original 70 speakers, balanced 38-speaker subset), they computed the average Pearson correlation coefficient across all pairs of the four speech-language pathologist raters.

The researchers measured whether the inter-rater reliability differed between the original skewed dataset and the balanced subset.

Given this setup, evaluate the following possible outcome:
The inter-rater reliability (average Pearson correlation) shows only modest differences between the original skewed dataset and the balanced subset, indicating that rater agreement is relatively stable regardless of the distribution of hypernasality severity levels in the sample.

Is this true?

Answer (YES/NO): YES